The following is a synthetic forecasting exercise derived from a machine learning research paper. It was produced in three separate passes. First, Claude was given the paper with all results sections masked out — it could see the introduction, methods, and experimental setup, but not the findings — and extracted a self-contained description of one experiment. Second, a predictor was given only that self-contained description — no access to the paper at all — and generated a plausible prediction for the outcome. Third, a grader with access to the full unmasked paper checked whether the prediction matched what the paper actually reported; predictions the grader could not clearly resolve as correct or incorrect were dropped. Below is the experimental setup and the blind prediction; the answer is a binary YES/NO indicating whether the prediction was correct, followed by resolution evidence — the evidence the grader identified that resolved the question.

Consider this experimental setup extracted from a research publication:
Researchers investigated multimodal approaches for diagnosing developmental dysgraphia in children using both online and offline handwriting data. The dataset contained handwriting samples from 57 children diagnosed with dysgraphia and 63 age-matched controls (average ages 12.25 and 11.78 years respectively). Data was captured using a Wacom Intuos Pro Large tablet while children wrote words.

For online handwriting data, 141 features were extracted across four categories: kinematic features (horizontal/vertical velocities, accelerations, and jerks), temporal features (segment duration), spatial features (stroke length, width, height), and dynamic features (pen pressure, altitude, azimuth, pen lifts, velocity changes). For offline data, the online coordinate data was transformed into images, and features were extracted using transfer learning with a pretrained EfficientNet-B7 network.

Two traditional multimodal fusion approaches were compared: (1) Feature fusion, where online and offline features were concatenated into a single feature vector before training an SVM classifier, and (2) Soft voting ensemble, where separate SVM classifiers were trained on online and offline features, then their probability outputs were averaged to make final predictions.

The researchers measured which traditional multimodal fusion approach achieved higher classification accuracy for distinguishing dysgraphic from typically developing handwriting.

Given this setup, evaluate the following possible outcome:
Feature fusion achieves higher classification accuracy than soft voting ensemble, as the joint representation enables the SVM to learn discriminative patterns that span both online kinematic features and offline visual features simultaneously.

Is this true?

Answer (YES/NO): NO